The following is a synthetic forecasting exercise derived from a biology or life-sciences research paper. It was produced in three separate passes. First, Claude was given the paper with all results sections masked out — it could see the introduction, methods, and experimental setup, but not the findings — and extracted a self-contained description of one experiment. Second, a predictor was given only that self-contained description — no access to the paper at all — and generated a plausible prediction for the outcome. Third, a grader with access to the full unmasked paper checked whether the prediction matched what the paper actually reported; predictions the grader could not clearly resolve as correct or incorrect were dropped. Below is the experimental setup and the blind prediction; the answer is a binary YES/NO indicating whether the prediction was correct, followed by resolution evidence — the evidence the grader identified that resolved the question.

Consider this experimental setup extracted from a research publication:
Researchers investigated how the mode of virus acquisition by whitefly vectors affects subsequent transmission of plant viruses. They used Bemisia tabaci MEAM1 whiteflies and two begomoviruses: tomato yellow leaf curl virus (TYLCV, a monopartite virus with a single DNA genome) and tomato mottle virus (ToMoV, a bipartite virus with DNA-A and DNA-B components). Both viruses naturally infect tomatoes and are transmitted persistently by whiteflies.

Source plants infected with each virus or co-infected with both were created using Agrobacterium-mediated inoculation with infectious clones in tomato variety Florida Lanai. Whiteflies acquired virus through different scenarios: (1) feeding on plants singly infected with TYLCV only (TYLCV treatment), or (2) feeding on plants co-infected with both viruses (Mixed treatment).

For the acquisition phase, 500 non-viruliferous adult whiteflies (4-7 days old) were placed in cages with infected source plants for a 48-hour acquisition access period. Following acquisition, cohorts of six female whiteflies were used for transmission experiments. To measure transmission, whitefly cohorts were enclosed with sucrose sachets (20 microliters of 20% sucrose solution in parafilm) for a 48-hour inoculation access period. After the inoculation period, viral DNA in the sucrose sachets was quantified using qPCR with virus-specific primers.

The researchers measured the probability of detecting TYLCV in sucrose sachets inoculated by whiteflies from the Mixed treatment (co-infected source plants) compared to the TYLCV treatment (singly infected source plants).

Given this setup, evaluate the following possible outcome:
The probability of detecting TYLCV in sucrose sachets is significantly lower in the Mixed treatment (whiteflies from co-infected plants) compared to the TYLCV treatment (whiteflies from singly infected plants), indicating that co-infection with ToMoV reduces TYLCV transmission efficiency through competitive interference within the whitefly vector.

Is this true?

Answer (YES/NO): YES